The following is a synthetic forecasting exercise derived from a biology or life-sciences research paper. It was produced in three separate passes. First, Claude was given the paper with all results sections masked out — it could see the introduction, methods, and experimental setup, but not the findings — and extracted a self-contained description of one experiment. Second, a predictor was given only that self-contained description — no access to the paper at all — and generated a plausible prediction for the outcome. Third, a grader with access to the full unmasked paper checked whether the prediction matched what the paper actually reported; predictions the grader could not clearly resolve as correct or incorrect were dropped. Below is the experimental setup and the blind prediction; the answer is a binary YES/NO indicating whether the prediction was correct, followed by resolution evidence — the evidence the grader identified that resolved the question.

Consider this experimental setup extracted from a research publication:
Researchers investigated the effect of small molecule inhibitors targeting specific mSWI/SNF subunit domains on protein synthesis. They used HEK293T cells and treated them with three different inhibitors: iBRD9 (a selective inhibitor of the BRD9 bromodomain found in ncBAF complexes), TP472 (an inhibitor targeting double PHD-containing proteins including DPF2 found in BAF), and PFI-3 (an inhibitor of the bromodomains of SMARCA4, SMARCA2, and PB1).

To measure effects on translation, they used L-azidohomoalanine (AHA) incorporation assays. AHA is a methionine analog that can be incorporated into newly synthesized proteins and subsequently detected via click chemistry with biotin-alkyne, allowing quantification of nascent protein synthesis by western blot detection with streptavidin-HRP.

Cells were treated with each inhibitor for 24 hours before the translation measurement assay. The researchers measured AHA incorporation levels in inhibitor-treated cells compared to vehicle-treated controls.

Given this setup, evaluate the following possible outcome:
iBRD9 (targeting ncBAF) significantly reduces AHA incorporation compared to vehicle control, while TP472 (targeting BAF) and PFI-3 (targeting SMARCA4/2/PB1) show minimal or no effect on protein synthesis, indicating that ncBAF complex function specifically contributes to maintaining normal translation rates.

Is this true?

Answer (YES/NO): NO